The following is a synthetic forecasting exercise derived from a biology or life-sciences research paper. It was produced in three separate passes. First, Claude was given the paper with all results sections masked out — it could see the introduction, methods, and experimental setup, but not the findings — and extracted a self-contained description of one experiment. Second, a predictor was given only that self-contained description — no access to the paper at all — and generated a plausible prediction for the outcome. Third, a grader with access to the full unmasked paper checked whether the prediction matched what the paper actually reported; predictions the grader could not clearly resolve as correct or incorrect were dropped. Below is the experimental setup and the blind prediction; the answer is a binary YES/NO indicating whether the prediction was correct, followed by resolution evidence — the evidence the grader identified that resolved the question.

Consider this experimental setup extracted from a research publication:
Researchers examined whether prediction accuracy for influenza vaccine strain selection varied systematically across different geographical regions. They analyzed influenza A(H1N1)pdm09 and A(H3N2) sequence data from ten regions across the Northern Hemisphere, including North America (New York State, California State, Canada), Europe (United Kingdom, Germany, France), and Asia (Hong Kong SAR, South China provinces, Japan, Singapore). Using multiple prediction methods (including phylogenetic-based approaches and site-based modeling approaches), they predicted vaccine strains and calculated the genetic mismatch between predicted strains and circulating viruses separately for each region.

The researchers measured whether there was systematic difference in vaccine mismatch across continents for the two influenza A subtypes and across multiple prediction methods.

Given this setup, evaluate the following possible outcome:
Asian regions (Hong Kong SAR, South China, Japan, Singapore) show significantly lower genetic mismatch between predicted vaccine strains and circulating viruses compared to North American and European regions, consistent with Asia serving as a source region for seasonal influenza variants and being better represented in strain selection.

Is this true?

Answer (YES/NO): NO